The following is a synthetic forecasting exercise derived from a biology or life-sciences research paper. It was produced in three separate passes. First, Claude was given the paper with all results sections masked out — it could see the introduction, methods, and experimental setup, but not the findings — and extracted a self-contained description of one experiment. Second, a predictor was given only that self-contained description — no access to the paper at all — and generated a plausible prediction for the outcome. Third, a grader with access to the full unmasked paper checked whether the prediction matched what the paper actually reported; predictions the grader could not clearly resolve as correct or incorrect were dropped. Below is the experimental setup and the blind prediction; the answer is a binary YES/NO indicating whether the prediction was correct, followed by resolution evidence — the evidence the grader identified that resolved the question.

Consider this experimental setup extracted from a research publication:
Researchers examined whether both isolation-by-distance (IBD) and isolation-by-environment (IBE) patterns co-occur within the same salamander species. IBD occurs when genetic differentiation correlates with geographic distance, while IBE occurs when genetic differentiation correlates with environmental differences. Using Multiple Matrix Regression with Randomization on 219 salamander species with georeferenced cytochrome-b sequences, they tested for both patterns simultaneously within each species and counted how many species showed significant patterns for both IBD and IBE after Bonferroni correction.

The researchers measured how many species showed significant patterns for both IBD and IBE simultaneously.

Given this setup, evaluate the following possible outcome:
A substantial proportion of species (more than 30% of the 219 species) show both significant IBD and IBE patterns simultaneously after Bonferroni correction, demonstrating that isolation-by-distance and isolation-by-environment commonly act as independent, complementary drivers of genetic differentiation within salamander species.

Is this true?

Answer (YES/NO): NO